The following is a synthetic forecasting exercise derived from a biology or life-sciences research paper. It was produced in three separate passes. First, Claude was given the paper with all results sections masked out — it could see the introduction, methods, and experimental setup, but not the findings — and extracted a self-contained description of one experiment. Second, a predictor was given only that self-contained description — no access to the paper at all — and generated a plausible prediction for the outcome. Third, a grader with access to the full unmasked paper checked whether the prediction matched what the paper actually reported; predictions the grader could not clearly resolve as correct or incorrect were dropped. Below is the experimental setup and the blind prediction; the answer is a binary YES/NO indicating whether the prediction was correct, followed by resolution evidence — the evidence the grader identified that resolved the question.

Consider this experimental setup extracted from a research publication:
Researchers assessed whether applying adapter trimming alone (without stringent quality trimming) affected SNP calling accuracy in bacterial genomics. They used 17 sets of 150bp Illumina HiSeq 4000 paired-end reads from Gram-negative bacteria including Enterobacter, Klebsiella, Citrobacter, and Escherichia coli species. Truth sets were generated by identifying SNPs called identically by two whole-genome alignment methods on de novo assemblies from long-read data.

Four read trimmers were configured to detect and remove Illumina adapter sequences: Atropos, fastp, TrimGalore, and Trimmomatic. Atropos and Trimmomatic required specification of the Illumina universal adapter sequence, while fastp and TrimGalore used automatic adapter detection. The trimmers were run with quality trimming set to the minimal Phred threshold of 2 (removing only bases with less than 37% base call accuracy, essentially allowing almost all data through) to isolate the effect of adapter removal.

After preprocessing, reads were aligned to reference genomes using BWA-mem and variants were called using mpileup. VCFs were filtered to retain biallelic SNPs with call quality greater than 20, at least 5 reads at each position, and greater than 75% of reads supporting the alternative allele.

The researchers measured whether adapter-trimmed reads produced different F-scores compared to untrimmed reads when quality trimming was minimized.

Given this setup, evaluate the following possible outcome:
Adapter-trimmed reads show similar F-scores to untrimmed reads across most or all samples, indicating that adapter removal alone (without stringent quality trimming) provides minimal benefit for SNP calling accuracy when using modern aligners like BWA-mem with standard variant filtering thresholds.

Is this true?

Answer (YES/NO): YES